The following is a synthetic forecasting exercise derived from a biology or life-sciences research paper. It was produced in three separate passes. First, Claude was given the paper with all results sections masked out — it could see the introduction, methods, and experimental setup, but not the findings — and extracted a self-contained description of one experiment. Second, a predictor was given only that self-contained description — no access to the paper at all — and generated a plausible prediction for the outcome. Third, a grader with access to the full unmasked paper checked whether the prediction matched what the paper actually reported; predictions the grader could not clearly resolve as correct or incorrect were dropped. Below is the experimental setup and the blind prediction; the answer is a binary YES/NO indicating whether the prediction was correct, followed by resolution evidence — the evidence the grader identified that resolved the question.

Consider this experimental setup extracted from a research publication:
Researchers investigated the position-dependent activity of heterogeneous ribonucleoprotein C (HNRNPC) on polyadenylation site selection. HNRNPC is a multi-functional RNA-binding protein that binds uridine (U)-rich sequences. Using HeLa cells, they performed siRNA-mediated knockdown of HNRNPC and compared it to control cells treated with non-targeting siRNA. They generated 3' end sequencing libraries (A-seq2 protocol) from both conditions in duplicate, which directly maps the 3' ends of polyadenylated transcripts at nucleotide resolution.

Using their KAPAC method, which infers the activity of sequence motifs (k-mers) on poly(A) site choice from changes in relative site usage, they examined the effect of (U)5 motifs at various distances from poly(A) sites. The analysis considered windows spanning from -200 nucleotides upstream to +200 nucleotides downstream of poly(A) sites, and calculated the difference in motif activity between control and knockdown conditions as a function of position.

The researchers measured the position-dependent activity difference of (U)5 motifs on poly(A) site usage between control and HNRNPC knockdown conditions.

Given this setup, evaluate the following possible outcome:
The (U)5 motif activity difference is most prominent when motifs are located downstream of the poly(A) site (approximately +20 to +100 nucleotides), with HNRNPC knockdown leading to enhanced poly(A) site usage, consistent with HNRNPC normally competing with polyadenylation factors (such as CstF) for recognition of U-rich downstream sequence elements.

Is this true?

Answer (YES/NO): NO